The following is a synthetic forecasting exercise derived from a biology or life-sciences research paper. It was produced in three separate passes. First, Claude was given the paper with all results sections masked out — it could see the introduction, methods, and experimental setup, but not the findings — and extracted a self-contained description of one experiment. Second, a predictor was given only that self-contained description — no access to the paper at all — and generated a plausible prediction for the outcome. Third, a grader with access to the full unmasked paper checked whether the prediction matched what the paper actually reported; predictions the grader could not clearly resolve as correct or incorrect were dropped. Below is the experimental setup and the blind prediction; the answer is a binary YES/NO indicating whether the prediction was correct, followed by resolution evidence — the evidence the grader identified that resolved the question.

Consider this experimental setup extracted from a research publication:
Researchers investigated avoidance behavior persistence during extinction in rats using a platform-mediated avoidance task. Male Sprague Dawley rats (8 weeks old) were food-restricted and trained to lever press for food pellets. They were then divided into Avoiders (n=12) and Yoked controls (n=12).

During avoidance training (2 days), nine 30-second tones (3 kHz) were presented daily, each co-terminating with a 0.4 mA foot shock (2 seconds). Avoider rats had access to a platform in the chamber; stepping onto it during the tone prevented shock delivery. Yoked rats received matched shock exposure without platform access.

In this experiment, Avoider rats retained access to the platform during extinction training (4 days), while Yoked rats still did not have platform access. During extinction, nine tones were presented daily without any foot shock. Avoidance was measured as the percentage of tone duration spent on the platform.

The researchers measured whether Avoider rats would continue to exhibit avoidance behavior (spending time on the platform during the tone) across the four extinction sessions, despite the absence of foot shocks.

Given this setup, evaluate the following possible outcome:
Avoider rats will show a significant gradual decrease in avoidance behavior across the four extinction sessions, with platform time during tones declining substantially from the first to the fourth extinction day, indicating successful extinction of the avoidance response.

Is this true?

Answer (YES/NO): NO